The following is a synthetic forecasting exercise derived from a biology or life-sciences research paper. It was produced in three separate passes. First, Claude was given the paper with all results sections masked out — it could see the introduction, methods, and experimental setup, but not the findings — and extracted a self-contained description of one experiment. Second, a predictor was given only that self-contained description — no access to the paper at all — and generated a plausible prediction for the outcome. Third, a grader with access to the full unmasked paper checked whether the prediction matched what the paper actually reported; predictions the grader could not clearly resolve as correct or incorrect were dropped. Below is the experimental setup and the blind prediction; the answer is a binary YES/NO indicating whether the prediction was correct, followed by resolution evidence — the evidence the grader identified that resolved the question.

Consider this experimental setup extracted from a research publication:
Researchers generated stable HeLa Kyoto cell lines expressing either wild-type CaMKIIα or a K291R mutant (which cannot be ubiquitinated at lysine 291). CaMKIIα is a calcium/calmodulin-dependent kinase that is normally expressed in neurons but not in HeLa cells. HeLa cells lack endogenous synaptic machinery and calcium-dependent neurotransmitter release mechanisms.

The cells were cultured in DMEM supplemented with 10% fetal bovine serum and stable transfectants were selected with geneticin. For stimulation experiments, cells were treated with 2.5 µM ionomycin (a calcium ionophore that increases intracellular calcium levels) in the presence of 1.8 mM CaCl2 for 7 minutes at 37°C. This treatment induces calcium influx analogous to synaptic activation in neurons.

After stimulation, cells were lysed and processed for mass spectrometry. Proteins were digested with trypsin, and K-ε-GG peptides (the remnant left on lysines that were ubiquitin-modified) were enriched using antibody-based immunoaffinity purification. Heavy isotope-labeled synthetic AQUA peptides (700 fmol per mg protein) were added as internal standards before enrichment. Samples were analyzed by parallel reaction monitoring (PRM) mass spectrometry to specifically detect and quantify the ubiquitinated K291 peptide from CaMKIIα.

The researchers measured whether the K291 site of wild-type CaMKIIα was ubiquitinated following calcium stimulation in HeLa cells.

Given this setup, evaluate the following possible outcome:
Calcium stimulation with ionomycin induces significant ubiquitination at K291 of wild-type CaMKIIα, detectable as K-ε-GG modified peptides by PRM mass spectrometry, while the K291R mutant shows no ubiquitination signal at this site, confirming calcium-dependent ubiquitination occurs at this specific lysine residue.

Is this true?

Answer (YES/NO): NO